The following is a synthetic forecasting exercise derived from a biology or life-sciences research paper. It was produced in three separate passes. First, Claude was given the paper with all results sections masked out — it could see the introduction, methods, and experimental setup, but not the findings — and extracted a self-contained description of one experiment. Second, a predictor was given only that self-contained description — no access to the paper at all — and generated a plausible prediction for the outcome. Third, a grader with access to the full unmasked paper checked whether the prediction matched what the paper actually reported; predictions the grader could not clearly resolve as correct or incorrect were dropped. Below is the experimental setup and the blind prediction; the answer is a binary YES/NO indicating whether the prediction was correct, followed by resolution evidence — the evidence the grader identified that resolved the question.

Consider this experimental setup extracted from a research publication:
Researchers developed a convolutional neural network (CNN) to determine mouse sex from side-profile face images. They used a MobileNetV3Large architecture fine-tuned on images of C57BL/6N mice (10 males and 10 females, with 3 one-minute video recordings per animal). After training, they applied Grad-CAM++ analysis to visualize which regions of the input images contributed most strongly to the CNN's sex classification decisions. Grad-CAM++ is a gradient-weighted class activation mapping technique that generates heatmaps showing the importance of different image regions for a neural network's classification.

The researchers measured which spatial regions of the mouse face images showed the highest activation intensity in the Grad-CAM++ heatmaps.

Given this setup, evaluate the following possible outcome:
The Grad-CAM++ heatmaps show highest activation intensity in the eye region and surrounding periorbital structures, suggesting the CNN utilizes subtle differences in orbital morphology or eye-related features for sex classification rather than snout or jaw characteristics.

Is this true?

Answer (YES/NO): NO